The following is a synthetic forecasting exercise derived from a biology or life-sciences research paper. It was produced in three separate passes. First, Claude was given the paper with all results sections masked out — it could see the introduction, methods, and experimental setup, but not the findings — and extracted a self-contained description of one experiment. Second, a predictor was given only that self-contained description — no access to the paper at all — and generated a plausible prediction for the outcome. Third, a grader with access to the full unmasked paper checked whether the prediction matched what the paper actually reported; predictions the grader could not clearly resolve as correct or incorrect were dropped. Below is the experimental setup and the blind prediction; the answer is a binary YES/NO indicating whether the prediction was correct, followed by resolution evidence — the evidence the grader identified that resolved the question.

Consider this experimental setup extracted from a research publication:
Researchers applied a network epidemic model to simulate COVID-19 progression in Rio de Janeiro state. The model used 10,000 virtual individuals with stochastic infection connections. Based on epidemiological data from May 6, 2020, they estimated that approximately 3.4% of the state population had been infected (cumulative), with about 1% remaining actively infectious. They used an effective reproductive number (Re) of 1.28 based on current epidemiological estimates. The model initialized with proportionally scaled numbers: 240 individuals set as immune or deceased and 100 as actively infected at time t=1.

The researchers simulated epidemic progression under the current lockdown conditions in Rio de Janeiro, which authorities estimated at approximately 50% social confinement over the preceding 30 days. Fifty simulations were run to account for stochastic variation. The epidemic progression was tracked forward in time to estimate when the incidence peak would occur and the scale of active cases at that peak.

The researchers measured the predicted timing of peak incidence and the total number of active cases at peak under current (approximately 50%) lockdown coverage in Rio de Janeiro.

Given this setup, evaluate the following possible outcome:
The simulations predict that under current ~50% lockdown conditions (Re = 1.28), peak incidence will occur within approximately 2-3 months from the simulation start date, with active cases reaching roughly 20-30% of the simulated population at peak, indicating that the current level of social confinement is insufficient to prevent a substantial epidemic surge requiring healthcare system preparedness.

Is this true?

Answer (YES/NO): NO